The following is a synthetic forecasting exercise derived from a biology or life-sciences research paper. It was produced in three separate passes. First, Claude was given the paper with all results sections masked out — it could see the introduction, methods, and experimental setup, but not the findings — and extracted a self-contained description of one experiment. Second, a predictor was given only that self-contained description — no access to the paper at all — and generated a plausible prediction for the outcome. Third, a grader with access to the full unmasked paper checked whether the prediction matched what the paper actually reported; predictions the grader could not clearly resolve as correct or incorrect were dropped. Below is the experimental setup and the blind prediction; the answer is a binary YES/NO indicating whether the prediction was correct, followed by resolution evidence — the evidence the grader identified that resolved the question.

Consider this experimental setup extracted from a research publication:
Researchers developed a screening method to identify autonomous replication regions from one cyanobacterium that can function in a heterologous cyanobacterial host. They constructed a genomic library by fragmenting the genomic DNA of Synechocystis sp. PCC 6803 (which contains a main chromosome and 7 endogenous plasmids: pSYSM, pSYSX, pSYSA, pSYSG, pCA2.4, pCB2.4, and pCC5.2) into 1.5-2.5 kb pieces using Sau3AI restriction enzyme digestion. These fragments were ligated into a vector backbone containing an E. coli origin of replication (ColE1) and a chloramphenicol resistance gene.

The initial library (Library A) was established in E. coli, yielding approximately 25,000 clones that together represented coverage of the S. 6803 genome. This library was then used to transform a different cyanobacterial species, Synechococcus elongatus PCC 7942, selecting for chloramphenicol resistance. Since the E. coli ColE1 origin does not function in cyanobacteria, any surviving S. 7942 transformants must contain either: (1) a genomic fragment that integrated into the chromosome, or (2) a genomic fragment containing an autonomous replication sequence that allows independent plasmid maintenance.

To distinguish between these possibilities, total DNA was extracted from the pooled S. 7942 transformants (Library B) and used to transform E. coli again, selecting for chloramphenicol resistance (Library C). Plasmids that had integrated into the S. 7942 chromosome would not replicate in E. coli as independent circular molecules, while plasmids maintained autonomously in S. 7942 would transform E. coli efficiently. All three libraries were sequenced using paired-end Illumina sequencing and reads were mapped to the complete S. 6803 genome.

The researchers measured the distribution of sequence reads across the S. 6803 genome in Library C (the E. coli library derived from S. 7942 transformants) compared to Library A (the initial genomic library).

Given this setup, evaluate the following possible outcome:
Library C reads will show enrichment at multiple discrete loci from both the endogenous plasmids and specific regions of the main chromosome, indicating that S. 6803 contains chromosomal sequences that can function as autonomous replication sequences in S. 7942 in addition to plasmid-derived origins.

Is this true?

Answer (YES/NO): NO